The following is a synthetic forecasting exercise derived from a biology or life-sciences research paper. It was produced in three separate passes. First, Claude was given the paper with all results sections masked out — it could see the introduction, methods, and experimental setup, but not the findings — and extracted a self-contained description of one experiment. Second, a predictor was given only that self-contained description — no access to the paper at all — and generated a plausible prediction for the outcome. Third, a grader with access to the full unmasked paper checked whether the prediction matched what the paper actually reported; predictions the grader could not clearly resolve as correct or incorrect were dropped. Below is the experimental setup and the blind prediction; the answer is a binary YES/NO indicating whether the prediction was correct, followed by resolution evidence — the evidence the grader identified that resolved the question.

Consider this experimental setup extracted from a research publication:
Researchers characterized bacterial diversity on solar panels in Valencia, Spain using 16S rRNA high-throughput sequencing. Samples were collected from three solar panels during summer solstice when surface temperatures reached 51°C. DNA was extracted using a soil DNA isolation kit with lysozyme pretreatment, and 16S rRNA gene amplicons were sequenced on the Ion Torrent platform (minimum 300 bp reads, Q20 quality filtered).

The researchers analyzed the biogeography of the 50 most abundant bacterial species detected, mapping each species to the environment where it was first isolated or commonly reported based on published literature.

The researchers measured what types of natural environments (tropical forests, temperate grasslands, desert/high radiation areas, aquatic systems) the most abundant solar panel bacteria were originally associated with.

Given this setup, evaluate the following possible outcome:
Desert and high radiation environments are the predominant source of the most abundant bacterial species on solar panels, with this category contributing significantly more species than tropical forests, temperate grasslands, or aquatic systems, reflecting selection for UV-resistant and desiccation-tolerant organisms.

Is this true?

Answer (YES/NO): YES